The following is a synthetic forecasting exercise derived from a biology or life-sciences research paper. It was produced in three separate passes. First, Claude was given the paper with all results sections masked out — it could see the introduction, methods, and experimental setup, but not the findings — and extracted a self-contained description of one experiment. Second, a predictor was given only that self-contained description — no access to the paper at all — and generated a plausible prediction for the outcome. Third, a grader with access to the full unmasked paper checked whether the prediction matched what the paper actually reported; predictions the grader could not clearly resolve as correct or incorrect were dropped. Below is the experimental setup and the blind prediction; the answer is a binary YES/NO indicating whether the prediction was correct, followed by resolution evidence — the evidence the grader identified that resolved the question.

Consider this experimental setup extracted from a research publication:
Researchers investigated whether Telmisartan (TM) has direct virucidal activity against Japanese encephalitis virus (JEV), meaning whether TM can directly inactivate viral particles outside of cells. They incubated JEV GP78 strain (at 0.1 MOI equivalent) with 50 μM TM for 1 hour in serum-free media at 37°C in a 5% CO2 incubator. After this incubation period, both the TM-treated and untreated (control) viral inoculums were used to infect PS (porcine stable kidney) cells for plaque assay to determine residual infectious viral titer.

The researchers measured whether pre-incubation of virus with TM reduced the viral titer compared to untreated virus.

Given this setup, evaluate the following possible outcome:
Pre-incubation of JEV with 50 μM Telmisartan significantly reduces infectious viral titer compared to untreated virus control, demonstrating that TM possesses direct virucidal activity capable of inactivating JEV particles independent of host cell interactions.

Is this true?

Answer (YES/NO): YES